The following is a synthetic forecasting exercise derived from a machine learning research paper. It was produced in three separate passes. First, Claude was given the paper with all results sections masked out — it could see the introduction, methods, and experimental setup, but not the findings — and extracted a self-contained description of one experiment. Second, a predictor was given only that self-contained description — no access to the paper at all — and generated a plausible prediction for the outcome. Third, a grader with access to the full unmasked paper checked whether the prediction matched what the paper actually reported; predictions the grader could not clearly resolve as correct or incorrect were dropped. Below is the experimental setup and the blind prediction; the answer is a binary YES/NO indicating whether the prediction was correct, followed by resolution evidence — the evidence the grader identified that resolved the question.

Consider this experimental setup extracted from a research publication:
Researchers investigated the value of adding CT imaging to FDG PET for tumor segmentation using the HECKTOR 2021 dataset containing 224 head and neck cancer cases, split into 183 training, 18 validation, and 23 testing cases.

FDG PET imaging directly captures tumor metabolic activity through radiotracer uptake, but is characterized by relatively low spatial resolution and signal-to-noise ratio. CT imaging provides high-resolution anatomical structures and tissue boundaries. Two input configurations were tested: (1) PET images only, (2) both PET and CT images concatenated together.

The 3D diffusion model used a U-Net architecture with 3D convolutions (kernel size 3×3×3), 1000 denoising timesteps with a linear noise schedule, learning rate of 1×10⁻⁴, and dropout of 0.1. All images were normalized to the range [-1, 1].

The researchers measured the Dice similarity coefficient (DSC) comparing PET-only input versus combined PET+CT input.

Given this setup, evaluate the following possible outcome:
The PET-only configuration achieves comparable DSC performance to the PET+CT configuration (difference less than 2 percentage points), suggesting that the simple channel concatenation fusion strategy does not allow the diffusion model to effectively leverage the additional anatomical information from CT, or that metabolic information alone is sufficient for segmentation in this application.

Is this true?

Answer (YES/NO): NO